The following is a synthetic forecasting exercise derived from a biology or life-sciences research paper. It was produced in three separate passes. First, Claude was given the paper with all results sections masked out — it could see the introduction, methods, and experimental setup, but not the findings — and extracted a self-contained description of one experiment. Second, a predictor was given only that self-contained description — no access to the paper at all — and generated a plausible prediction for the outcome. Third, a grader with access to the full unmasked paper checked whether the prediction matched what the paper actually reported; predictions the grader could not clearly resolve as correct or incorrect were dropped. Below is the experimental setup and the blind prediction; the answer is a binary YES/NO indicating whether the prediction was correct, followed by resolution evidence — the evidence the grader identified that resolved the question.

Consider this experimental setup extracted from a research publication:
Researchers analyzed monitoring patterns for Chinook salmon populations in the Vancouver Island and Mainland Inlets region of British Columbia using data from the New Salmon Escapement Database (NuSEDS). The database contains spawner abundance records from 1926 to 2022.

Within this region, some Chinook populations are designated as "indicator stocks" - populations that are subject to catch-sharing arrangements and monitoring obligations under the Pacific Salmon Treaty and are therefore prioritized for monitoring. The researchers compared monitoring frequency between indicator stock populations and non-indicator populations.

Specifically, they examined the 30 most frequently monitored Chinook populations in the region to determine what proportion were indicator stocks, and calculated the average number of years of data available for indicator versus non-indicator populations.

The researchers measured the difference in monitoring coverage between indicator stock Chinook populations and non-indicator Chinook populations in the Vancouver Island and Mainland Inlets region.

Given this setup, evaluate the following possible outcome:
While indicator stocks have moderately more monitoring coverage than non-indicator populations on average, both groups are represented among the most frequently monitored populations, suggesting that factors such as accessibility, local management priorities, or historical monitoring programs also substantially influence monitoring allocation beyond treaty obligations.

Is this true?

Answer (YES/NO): NO